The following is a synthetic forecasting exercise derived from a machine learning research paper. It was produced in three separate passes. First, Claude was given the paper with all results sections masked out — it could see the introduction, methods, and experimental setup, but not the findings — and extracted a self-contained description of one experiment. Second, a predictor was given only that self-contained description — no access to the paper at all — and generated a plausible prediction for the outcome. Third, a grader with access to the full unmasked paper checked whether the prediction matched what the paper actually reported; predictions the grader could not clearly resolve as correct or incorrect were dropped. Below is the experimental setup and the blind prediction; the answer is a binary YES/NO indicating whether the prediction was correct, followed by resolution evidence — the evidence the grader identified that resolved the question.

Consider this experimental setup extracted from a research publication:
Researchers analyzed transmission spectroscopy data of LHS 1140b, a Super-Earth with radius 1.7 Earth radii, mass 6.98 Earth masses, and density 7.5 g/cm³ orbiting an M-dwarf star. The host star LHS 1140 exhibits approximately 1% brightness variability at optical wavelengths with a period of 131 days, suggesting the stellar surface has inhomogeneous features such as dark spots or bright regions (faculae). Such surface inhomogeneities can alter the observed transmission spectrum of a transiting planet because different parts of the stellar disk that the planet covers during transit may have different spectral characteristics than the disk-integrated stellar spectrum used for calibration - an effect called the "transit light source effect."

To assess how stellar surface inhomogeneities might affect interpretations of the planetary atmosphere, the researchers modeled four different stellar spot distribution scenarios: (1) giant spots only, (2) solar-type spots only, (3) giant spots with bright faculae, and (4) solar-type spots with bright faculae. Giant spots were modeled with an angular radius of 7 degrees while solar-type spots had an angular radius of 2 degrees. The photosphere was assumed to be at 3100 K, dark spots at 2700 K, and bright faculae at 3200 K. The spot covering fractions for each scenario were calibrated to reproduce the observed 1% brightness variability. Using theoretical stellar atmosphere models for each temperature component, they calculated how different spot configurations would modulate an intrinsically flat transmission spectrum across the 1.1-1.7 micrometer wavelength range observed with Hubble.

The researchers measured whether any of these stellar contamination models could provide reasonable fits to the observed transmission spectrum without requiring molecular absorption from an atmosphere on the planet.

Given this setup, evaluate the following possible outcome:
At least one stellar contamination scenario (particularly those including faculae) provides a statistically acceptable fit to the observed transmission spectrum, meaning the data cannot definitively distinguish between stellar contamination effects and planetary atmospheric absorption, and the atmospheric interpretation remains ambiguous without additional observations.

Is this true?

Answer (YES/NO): YES